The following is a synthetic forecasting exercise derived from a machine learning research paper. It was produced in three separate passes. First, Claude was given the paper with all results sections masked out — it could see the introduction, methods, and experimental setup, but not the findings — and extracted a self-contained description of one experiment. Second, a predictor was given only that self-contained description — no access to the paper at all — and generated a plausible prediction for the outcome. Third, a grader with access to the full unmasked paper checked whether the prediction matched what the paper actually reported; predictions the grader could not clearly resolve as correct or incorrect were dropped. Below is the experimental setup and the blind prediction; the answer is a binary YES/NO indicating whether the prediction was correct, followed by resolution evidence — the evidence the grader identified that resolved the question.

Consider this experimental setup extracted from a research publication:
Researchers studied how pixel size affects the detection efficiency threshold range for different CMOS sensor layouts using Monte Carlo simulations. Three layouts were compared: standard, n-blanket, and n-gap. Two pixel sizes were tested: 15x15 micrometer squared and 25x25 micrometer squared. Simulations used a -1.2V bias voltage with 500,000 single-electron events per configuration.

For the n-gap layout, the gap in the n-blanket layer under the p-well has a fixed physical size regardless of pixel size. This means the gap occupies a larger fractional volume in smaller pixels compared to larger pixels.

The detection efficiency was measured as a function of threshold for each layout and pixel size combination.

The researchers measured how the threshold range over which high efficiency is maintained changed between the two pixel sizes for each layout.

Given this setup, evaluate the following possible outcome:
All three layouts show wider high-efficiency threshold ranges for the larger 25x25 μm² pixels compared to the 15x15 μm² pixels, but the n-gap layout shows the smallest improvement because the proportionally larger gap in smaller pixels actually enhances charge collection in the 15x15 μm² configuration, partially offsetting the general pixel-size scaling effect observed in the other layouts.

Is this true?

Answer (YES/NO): NO